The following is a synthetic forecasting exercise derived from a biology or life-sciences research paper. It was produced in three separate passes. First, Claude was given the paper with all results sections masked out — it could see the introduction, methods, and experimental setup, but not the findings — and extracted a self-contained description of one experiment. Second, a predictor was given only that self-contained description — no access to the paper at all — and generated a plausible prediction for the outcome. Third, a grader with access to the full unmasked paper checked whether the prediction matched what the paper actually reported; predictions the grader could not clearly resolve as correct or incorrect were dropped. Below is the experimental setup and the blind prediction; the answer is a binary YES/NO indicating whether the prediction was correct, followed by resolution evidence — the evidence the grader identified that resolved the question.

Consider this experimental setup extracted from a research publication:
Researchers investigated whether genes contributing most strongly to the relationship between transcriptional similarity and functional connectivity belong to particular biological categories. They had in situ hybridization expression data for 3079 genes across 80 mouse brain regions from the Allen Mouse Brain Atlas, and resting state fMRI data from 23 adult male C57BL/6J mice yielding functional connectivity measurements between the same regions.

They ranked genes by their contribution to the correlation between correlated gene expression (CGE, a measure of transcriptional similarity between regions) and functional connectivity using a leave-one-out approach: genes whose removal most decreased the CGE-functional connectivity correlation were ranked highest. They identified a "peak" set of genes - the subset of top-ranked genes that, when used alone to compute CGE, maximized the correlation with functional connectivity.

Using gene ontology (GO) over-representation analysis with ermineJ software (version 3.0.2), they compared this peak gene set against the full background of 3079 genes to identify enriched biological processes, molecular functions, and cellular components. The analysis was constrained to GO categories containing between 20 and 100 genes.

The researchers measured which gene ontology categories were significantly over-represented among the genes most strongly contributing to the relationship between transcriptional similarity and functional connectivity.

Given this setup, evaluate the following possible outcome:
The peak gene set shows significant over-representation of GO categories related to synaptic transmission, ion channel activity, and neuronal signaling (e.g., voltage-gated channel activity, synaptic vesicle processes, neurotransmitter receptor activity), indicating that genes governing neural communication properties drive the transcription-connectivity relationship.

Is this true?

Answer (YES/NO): NO